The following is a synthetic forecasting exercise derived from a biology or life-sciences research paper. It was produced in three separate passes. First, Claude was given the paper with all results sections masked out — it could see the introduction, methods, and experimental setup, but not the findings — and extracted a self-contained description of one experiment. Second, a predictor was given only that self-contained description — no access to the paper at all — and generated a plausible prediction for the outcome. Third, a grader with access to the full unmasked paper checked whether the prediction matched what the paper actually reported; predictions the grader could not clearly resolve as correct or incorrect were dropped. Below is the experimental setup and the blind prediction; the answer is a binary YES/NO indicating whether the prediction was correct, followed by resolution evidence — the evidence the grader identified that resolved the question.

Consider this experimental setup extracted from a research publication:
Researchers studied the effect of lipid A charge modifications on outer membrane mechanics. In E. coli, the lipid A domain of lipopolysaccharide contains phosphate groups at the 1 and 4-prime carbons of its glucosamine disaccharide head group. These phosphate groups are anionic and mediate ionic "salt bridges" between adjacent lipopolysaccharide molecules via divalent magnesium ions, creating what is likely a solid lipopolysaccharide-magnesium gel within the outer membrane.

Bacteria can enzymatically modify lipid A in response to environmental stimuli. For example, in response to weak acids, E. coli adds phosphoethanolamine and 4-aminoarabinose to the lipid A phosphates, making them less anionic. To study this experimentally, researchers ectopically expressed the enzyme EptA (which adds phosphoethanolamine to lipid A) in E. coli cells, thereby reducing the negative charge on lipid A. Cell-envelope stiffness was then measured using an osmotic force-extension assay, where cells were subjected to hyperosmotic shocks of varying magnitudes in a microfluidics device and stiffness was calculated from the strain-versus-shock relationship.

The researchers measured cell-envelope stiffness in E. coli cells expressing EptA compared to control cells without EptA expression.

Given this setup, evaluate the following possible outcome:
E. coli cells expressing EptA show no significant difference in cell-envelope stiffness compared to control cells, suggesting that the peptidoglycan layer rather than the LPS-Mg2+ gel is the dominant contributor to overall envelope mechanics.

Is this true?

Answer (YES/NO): NO